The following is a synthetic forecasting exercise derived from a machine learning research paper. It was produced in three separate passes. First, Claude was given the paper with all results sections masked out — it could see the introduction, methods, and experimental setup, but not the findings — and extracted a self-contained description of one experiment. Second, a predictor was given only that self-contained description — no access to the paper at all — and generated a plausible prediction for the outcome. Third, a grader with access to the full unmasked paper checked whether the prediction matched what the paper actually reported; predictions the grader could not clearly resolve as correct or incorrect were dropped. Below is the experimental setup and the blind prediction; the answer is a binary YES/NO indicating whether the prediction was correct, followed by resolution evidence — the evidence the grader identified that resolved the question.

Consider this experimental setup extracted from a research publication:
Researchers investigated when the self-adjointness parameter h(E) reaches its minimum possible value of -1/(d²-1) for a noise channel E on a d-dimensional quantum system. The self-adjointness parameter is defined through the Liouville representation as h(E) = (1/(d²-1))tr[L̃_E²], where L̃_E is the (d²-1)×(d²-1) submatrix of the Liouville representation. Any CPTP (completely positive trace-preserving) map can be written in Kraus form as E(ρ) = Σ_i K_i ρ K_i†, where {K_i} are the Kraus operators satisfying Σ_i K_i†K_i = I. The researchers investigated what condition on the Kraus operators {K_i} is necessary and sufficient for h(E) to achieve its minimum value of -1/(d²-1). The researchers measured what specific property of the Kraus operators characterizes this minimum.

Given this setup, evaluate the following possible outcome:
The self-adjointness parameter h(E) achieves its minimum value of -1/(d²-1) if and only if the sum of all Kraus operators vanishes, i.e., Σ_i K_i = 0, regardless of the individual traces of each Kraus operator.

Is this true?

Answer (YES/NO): NO